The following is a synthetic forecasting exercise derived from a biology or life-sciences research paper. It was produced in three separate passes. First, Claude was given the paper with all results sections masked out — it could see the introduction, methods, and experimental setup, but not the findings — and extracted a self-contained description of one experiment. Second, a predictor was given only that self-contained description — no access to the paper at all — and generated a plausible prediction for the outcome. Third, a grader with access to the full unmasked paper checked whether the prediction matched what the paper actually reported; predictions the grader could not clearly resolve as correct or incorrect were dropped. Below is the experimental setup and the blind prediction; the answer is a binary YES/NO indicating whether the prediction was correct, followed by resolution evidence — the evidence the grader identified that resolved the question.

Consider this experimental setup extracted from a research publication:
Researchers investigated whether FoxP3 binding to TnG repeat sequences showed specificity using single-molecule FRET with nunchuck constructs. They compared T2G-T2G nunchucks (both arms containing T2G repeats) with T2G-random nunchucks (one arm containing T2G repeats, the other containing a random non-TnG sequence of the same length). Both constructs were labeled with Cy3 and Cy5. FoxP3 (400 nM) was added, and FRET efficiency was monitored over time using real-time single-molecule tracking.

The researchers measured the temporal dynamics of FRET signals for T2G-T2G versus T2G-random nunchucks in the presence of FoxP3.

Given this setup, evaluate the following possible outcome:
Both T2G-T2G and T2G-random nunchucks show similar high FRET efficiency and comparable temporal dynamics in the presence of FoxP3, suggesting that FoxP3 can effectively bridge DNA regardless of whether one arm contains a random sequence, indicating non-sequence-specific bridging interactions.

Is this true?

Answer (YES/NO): NO